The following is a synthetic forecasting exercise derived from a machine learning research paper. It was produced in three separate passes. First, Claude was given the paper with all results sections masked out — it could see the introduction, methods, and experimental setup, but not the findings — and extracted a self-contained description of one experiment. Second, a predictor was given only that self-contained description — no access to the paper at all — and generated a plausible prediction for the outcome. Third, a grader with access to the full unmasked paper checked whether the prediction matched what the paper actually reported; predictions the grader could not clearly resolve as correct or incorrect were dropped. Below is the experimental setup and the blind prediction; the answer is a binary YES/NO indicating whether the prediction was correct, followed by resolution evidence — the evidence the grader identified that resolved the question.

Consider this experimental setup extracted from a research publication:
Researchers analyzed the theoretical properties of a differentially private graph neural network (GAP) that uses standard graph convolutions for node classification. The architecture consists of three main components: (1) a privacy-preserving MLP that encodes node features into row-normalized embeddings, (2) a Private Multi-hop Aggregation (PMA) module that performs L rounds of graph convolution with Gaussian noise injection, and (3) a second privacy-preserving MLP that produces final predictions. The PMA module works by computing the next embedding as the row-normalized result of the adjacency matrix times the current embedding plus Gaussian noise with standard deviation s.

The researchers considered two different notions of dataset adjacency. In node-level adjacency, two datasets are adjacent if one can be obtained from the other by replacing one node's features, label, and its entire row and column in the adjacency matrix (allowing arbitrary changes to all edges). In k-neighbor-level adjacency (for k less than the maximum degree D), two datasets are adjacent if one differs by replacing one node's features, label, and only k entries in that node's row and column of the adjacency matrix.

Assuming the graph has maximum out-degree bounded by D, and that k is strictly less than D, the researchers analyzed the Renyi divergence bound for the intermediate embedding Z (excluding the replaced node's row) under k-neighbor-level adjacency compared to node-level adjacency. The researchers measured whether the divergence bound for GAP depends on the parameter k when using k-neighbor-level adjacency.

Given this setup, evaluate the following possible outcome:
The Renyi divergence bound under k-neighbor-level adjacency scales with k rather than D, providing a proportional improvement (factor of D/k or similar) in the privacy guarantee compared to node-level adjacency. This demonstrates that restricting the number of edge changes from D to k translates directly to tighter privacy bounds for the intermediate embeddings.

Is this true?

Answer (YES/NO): NO